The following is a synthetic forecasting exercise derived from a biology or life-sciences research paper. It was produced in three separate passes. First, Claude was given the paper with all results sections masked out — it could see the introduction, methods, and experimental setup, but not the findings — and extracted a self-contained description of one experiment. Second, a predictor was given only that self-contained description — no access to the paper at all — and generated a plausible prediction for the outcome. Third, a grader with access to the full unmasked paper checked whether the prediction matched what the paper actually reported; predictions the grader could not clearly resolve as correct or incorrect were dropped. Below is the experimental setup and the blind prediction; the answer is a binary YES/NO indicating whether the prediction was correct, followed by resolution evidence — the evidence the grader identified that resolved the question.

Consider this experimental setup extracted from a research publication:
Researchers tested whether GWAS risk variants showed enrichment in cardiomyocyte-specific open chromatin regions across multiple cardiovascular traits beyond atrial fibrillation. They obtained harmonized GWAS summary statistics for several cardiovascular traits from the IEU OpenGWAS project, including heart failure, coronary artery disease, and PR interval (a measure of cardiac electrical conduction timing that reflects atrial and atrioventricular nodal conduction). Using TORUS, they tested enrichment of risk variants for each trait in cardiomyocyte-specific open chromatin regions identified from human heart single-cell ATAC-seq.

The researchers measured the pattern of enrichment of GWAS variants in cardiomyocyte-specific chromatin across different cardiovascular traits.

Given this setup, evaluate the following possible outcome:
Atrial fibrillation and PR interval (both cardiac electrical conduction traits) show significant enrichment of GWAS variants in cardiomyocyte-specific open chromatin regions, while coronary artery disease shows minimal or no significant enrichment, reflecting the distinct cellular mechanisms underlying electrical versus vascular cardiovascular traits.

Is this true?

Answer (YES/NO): NO